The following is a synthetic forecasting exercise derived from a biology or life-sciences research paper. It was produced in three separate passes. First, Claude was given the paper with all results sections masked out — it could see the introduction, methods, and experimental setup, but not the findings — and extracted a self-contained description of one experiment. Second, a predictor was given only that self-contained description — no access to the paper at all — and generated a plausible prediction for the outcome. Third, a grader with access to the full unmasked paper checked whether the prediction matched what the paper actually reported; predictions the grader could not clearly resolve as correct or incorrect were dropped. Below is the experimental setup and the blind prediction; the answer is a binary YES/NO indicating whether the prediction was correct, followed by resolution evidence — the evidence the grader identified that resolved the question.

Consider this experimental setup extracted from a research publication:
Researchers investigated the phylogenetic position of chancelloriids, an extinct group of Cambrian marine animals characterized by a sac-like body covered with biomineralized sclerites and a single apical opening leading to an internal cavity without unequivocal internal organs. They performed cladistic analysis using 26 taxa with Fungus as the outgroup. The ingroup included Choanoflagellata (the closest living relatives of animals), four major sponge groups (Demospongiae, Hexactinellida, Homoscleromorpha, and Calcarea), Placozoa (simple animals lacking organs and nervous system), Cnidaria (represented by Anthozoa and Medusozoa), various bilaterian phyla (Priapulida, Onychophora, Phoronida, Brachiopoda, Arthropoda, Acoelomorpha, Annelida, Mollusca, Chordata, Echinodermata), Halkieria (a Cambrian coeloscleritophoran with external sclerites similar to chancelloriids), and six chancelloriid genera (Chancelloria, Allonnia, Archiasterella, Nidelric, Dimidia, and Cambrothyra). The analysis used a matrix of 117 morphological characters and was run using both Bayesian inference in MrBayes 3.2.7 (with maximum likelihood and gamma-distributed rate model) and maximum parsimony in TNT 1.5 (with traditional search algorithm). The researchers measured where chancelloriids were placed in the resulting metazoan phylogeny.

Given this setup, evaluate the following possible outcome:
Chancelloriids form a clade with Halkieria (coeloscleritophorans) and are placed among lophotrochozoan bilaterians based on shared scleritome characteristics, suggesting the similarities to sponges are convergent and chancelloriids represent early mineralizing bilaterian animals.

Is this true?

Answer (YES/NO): NO